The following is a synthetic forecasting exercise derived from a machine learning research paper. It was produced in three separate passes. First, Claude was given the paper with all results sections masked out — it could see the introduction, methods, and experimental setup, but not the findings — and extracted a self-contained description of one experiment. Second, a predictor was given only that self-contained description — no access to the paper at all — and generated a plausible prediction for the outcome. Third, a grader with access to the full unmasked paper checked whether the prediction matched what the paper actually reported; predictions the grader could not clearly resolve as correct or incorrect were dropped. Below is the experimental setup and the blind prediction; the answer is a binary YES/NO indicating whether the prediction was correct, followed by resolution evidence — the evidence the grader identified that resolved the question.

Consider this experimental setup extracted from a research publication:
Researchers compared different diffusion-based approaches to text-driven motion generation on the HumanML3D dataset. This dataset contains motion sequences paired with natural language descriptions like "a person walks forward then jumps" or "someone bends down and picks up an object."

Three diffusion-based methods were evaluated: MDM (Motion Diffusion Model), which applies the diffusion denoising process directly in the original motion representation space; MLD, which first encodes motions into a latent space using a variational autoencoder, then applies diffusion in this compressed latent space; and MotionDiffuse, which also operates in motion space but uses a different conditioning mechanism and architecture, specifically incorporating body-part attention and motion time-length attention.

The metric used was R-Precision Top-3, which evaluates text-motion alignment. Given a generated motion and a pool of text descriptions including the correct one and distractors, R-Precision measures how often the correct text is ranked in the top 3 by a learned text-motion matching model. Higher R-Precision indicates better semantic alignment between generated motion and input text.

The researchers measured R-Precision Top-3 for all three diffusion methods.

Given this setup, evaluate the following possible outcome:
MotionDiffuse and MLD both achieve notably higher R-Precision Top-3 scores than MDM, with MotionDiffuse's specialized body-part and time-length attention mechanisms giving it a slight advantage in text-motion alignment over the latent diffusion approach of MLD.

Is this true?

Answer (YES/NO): YES